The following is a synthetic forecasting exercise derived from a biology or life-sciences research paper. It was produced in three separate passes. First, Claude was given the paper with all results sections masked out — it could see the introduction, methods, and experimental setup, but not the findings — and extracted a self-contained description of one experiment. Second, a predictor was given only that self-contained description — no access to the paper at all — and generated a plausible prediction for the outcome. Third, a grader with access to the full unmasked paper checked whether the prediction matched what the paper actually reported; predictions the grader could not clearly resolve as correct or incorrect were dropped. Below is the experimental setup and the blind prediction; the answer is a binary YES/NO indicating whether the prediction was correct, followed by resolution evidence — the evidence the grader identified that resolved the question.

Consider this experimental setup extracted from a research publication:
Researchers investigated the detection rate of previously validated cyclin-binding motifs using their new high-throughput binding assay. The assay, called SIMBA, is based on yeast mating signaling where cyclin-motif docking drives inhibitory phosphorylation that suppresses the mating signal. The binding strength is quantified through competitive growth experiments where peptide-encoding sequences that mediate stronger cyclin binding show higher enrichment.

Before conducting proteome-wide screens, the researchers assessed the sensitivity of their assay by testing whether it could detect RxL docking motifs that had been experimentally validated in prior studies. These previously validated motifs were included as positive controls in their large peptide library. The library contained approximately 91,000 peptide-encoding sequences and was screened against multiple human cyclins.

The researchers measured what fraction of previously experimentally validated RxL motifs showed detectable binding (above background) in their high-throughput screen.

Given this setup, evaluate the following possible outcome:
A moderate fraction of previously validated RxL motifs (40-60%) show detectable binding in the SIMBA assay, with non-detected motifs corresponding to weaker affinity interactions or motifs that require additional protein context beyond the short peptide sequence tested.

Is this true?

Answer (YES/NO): NO